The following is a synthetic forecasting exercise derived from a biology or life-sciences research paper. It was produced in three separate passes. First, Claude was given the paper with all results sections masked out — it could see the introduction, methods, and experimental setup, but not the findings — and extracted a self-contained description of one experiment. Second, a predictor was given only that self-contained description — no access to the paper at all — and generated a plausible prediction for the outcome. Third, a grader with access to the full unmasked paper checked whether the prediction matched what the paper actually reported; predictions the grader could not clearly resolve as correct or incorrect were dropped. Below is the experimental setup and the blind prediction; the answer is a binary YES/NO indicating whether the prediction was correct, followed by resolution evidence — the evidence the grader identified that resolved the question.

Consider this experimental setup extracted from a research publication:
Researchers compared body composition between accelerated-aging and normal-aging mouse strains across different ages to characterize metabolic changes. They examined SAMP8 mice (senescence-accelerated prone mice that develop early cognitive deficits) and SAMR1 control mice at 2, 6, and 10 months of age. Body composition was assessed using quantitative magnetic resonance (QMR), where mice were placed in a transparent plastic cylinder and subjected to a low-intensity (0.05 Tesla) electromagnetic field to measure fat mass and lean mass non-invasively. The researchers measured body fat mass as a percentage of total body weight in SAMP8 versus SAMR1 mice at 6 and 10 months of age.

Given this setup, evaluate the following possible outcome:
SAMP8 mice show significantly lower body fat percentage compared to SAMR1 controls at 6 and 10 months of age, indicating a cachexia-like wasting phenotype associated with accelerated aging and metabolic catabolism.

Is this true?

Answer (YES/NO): NO